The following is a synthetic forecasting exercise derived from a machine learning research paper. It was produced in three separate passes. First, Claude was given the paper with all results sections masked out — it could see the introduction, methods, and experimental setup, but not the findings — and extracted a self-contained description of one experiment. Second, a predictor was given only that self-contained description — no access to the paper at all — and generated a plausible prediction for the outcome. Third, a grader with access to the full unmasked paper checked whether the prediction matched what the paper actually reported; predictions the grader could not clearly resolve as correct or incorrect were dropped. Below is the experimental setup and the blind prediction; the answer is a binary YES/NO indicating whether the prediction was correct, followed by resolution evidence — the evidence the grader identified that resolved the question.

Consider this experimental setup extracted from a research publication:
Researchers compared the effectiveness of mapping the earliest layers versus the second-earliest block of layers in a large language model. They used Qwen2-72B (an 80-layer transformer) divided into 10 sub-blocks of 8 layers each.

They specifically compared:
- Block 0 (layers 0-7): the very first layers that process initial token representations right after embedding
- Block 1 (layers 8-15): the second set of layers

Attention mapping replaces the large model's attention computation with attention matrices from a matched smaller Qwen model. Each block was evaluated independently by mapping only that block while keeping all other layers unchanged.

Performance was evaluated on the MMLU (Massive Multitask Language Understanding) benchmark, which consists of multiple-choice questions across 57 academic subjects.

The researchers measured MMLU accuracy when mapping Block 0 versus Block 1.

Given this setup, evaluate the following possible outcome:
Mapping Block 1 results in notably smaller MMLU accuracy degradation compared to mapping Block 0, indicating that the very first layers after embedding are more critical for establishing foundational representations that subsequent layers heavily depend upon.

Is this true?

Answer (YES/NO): NO